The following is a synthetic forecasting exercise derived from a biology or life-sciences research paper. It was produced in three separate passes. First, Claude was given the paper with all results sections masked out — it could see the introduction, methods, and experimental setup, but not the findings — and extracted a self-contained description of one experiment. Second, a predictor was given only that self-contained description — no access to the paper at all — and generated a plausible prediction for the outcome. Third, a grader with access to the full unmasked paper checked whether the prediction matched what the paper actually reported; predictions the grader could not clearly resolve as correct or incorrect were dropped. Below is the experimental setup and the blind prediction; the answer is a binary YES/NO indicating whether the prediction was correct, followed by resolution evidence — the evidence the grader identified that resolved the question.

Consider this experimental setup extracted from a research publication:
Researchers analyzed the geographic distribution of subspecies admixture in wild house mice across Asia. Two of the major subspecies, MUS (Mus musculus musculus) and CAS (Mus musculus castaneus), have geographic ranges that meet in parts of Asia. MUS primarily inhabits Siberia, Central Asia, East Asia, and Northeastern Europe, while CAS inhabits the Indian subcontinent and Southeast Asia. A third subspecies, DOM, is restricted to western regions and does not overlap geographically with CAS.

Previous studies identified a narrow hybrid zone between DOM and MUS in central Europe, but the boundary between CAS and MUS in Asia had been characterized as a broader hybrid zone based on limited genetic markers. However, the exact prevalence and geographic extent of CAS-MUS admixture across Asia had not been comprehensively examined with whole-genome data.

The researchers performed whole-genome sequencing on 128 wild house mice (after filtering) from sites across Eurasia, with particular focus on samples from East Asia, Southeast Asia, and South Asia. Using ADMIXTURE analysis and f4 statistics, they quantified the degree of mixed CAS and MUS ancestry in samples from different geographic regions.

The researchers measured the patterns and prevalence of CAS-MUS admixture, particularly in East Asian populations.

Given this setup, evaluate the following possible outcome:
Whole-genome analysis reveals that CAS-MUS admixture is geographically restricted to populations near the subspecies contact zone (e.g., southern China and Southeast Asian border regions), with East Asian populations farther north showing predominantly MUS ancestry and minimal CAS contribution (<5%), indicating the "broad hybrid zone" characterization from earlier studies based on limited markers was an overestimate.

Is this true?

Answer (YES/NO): NO